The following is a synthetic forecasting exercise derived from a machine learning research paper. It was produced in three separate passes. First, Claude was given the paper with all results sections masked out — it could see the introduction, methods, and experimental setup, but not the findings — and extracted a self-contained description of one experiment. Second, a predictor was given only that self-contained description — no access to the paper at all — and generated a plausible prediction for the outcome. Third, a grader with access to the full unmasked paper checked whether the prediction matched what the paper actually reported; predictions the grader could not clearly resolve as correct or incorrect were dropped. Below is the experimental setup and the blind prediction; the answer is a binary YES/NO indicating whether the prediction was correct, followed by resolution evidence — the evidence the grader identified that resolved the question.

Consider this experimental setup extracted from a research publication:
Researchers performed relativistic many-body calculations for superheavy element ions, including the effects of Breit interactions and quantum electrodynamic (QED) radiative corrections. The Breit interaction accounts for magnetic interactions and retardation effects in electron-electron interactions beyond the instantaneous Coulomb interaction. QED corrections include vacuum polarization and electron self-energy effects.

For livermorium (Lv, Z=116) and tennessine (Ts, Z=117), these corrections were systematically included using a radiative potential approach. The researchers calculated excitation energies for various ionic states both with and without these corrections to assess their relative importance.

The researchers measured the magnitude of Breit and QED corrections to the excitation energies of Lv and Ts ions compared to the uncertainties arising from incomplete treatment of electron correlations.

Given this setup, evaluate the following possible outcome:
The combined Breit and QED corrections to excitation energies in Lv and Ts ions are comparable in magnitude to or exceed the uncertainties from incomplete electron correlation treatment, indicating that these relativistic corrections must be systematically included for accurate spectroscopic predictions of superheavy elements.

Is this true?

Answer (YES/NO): NO